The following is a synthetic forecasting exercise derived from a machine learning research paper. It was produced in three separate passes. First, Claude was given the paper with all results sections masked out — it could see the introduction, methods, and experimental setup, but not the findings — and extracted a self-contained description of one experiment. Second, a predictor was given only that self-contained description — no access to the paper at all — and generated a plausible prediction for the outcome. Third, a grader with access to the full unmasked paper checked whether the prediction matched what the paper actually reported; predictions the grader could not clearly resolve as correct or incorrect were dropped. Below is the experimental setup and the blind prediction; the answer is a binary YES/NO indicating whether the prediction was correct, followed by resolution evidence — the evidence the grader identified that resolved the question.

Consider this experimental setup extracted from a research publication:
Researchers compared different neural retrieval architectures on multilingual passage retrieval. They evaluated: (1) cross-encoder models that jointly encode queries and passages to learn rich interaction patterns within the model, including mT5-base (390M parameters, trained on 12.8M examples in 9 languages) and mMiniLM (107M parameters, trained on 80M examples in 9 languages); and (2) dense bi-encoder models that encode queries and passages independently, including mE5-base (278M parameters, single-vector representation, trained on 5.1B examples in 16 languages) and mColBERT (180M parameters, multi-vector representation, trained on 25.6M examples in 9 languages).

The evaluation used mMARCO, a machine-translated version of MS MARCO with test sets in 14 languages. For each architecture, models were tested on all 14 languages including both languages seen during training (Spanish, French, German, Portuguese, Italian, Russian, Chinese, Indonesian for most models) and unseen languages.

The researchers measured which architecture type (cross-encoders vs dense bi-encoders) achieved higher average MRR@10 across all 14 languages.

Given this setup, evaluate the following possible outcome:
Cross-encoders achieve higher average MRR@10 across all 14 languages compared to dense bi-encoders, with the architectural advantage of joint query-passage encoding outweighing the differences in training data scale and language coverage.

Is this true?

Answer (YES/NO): YES